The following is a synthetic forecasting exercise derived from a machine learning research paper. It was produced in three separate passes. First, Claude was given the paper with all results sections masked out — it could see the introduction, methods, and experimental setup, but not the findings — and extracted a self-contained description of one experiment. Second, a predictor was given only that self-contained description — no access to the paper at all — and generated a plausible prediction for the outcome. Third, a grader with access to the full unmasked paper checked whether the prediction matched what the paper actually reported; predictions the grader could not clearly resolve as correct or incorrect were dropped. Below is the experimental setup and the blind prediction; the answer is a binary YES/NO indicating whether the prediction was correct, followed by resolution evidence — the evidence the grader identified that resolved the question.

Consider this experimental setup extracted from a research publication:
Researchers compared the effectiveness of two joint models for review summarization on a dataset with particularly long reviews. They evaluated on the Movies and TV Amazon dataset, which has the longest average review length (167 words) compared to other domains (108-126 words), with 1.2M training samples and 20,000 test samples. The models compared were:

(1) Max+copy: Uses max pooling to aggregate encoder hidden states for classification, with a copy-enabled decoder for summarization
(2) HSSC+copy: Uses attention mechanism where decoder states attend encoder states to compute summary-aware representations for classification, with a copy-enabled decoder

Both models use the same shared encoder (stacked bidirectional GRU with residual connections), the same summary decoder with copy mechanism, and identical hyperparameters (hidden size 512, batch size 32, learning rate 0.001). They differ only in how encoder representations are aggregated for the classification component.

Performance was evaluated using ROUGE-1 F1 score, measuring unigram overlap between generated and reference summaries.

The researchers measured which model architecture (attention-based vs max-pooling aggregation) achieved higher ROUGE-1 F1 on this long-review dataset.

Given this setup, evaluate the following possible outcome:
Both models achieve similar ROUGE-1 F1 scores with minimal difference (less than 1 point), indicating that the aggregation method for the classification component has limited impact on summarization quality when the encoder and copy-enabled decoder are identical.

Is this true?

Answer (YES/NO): YES